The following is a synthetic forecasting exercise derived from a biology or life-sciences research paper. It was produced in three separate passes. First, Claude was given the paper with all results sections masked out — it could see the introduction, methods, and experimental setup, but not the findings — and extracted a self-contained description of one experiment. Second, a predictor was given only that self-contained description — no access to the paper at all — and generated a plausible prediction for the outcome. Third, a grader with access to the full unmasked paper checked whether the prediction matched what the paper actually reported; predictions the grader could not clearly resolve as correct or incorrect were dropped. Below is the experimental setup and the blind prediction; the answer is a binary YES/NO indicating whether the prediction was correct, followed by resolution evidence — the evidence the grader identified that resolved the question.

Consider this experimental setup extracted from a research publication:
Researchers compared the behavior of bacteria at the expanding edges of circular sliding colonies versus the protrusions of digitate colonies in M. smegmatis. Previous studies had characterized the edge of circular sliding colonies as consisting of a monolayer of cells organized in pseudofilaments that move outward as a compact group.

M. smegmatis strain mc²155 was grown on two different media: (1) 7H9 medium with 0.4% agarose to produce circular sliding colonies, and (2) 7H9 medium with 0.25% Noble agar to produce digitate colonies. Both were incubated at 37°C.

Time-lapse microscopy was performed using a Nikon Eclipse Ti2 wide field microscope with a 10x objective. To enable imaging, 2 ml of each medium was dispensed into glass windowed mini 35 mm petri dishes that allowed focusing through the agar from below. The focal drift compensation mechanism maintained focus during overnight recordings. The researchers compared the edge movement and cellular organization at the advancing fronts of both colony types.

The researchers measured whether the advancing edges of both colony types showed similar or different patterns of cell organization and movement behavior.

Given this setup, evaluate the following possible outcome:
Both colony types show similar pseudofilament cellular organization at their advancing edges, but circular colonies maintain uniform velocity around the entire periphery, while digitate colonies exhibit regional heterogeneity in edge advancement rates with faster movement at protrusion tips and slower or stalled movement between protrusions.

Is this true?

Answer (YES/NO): NO